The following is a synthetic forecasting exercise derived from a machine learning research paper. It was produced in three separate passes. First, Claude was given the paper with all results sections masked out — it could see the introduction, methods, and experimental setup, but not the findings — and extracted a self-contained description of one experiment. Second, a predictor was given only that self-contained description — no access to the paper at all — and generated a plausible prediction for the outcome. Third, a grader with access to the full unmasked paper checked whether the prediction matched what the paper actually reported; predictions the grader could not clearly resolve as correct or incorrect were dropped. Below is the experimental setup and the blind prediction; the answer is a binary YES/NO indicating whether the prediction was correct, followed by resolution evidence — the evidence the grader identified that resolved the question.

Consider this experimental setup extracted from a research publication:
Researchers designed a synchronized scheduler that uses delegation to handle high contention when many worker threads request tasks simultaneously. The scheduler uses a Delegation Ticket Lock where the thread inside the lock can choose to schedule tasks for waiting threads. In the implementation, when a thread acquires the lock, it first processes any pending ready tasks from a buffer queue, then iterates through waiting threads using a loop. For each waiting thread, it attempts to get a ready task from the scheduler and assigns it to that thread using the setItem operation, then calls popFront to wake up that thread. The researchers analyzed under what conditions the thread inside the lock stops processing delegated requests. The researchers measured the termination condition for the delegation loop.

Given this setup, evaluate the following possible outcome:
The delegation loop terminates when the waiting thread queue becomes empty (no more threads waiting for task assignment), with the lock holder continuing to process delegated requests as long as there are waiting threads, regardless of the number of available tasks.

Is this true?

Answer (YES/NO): NO